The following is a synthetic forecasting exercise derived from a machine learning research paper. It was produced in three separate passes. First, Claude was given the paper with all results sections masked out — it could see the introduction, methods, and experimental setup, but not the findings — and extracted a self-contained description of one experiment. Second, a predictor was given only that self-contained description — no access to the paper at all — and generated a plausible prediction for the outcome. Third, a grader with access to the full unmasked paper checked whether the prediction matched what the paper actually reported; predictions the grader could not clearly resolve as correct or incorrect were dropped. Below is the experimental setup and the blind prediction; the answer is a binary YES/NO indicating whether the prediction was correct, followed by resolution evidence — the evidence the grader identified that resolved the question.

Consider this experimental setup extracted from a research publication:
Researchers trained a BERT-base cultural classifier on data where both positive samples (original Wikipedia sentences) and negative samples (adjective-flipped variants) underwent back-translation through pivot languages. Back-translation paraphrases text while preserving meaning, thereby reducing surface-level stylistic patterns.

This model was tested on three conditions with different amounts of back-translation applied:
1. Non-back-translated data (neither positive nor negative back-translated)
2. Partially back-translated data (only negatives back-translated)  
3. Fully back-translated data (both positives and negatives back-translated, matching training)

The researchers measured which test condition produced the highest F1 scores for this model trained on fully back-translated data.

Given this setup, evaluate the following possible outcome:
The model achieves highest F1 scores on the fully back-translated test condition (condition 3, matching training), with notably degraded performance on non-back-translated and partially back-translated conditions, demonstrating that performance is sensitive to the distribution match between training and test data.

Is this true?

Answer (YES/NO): NO